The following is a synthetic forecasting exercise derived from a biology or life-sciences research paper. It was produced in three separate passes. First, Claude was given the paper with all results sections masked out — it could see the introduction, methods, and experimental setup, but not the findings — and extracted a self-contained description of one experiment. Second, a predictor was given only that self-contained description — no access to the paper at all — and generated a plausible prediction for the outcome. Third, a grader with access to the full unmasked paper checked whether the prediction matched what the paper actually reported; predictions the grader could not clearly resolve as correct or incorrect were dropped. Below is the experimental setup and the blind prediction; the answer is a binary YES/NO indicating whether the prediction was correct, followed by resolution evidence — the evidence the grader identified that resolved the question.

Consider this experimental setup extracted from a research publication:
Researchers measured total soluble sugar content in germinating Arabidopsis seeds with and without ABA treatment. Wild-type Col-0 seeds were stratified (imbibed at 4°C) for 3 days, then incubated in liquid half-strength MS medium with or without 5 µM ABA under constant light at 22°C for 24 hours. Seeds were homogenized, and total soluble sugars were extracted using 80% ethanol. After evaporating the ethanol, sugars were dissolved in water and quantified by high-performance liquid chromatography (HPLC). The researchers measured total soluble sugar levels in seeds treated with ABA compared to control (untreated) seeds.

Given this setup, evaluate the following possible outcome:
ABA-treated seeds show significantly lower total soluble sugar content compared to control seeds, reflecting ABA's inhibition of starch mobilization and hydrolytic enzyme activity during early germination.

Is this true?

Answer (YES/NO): YES